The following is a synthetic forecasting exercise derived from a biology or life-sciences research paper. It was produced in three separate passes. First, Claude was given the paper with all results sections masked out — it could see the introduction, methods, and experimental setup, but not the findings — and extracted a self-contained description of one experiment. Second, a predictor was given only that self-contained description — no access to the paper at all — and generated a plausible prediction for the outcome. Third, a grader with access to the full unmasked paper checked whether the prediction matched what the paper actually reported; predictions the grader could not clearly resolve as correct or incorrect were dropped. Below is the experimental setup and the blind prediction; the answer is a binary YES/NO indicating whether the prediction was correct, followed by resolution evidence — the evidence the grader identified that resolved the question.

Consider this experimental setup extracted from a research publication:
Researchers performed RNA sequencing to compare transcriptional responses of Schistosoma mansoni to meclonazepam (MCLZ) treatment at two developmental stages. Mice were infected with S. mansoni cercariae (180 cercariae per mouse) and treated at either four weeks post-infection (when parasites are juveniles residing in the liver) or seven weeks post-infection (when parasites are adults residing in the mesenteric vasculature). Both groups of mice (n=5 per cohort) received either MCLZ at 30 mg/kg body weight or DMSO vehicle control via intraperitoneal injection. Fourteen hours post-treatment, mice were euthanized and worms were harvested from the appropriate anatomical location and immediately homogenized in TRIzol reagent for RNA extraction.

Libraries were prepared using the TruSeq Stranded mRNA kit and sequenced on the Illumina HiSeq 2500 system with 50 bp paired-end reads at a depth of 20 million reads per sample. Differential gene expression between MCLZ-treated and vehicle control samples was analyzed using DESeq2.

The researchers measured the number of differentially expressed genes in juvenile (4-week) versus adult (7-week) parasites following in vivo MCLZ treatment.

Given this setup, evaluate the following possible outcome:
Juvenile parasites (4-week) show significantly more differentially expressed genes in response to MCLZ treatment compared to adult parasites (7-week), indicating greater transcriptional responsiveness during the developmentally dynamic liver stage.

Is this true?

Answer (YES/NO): NO